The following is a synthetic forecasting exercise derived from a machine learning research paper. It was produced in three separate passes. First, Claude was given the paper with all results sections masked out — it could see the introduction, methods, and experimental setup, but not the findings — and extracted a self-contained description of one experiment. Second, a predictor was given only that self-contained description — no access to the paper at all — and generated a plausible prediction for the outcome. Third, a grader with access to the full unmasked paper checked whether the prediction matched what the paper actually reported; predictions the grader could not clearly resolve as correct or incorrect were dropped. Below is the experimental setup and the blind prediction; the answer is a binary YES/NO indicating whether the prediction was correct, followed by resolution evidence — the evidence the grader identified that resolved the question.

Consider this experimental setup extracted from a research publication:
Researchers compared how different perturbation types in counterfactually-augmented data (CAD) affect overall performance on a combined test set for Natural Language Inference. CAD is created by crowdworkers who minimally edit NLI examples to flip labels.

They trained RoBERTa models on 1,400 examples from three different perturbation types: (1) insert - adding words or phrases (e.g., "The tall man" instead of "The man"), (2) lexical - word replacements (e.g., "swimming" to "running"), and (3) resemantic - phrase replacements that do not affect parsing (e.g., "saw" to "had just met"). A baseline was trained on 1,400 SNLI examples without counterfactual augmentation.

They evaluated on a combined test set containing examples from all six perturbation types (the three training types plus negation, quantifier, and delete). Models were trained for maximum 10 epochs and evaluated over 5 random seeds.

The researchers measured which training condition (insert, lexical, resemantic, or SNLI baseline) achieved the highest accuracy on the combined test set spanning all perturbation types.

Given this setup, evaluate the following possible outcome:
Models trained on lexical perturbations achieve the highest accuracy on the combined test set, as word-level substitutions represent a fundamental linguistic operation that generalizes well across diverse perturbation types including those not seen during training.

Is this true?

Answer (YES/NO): NO